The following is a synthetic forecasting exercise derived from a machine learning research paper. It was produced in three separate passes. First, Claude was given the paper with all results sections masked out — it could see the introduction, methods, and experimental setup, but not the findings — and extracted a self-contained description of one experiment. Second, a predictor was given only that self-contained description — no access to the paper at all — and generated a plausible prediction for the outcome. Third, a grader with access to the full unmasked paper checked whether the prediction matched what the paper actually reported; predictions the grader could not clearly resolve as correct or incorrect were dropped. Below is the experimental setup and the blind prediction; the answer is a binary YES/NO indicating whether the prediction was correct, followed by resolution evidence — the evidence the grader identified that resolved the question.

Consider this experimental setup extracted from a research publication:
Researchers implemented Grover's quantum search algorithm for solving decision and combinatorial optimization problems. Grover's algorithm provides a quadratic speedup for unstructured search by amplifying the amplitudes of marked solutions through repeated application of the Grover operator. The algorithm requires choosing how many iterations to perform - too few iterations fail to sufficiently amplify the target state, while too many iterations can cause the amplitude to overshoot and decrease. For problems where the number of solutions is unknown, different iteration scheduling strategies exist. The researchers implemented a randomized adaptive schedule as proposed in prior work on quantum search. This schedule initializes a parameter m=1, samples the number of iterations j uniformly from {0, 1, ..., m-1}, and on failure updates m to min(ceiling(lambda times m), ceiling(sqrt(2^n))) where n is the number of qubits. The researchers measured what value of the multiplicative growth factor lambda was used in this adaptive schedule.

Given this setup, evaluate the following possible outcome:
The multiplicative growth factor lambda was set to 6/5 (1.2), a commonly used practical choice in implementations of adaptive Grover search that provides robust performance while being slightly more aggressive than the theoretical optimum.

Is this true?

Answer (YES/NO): NO